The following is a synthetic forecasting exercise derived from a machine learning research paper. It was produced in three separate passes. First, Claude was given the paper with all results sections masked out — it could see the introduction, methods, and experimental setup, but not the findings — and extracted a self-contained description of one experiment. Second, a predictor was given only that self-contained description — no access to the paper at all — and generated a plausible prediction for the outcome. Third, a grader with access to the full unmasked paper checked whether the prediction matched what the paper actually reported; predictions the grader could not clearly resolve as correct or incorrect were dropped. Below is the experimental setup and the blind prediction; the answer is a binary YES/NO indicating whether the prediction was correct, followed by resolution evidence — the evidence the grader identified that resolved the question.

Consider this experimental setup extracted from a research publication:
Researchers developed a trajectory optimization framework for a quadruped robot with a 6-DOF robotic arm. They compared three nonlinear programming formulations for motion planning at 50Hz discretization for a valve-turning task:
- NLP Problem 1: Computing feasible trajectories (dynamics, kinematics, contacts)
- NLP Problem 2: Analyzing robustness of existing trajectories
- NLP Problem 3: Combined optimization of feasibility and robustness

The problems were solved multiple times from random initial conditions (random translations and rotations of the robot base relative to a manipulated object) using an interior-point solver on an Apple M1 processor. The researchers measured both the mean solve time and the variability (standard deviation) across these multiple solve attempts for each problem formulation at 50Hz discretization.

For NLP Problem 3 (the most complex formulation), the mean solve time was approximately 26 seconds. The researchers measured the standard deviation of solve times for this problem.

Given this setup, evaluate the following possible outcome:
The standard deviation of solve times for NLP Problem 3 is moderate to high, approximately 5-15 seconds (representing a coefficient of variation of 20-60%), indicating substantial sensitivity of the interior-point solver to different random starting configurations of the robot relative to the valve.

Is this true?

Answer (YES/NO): YES